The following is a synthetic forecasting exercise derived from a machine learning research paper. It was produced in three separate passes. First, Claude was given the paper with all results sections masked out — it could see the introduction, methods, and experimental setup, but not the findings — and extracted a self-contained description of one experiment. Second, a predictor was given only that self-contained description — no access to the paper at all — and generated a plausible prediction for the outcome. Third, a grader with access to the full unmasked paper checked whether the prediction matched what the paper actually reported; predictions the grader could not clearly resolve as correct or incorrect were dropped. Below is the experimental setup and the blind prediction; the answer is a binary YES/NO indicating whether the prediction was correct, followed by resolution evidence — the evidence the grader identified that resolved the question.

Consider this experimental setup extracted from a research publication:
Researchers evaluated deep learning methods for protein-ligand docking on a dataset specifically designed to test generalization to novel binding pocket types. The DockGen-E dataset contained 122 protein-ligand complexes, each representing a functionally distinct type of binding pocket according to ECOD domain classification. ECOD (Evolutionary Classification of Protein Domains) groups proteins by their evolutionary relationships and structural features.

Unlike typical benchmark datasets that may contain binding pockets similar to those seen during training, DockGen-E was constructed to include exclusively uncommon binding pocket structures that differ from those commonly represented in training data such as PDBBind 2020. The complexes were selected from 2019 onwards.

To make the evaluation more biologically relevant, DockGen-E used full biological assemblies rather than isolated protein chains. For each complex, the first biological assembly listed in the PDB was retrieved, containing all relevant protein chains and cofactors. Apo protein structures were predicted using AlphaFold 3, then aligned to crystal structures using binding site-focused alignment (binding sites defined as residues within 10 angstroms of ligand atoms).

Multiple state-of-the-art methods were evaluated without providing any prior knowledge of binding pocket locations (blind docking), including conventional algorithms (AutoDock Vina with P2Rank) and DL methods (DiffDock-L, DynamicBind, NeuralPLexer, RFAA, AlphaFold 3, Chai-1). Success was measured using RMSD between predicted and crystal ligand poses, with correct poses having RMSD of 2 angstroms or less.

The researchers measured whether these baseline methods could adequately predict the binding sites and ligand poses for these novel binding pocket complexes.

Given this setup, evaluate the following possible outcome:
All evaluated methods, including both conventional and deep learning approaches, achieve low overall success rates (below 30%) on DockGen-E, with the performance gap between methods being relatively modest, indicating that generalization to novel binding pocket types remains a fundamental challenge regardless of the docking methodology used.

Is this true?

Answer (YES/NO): NO